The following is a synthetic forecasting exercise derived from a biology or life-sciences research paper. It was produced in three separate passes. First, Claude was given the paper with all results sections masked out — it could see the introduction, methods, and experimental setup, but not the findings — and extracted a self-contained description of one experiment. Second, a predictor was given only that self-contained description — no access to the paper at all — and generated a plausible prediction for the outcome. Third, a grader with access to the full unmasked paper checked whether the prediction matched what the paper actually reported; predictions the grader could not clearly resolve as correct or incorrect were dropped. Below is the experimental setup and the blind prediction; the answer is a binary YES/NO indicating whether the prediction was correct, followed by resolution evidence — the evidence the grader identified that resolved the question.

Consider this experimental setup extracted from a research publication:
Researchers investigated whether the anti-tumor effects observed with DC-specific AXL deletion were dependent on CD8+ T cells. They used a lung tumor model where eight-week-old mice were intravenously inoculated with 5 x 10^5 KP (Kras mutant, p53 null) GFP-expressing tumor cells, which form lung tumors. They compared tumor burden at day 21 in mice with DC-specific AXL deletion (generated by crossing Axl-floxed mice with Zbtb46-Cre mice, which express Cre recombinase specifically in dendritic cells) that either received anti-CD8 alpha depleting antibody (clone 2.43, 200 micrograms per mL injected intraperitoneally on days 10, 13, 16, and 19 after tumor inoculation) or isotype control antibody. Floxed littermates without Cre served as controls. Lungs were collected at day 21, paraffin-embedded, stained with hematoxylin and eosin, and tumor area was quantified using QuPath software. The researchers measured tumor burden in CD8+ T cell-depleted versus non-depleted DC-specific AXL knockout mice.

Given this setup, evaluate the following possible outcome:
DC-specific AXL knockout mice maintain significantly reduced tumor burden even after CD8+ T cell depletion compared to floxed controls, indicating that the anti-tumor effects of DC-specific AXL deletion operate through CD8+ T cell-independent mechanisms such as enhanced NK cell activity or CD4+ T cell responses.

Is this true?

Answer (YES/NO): NO